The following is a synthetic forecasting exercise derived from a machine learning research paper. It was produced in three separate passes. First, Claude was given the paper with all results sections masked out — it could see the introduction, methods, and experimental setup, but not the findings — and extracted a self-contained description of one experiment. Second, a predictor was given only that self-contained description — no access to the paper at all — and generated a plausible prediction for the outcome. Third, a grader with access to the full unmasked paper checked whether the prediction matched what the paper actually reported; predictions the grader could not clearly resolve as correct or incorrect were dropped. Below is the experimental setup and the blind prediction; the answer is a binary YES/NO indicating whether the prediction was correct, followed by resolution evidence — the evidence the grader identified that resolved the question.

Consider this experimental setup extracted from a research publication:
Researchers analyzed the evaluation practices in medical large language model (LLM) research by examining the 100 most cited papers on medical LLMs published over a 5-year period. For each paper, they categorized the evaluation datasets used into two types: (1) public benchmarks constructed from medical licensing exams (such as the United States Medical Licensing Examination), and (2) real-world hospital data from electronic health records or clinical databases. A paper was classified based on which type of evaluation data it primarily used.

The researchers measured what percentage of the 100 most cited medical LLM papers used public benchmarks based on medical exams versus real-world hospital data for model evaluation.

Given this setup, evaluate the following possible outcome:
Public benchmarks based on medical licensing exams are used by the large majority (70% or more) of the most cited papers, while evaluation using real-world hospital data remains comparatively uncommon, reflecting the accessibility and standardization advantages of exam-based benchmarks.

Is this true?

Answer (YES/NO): NO